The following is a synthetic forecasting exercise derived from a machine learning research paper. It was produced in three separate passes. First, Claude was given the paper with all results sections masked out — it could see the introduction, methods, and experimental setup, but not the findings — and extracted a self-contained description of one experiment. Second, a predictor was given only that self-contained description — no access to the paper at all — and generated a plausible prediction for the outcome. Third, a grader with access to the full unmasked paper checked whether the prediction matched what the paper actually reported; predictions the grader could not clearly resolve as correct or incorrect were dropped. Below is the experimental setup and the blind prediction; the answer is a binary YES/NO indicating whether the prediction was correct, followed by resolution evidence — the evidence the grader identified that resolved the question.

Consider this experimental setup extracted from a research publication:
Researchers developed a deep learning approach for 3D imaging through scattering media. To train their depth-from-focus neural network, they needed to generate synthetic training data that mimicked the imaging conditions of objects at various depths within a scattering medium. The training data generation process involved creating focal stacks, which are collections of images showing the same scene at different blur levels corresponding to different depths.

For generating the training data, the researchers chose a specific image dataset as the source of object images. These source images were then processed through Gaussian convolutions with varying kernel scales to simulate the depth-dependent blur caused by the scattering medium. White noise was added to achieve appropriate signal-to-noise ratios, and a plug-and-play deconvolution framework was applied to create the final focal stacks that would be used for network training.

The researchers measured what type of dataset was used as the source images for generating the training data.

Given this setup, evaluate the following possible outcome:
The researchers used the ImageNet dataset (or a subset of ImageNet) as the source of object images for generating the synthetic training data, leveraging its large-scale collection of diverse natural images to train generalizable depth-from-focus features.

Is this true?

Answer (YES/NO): NO